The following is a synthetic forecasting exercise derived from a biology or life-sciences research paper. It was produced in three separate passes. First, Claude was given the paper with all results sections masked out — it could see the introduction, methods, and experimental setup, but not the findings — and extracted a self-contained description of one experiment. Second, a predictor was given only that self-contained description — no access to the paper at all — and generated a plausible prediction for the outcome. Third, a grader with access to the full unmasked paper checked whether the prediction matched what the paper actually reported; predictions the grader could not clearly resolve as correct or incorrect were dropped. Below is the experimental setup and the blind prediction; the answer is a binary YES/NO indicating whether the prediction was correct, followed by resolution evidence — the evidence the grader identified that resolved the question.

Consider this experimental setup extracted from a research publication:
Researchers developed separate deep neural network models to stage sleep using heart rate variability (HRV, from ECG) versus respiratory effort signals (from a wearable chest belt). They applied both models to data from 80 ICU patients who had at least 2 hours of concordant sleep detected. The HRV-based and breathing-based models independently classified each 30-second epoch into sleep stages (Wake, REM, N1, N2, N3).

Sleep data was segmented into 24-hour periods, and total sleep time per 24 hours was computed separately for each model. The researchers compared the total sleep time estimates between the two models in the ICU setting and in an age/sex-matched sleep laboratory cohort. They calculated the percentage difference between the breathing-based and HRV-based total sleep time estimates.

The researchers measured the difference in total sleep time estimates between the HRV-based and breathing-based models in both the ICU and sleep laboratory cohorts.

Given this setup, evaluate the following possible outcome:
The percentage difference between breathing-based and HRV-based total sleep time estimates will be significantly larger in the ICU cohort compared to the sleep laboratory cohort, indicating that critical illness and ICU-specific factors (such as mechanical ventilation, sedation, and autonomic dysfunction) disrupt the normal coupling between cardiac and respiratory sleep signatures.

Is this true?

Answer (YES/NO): YES